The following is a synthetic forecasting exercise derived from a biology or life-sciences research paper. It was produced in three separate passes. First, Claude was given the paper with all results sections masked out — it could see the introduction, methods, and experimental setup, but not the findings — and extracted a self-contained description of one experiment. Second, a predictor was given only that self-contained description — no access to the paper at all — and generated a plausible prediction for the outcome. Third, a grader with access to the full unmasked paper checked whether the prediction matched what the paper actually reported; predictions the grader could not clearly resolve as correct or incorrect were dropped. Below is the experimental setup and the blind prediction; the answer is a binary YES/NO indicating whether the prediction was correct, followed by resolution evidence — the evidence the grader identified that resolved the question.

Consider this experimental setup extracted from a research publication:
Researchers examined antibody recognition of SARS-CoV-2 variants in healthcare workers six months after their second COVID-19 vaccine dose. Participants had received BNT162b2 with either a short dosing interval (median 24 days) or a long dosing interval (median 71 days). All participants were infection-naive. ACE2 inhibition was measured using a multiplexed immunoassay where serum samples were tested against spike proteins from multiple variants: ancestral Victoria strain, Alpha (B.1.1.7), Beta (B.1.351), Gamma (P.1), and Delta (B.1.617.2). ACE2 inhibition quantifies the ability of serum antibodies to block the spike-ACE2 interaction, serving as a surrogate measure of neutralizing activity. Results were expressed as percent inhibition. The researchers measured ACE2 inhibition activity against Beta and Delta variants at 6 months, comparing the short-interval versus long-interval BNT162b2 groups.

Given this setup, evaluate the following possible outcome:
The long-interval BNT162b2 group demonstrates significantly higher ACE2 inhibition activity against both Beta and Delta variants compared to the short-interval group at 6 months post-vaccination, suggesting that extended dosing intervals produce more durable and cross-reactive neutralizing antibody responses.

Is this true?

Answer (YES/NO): YES